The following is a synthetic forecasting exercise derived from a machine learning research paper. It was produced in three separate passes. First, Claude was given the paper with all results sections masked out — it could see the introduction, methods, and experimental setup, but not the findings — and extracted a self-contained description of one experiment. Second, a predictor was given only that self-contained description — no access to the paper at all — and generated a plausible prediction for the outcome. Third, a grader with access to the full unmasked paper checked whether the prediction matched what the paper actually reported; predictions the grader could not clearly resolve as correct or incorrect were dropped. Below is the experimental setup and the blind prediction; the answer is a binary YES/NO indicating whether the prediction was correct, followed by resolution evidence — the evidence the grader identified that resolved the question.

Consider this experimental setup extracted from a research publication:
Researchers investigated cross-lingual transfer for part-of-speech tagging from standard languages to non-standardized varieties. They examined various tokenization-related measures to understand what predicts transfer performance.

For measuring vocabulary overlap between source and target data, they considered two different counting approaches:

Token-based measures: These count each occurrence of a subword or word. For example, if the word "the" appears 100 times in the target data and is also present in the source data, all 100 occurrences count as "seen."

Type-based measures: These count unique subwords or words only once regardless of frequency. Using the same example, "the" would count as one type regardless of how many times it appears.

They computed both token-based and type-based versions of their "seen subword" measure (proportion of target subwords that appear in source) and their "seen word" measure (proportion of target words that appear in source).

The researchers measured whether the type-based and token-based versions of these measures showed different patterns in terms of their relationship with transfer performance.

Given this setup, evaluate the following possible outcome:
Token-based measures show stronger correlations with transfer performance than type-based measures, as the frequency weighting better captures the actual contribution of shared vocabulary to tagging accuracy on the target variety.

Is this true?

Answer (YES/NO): NO